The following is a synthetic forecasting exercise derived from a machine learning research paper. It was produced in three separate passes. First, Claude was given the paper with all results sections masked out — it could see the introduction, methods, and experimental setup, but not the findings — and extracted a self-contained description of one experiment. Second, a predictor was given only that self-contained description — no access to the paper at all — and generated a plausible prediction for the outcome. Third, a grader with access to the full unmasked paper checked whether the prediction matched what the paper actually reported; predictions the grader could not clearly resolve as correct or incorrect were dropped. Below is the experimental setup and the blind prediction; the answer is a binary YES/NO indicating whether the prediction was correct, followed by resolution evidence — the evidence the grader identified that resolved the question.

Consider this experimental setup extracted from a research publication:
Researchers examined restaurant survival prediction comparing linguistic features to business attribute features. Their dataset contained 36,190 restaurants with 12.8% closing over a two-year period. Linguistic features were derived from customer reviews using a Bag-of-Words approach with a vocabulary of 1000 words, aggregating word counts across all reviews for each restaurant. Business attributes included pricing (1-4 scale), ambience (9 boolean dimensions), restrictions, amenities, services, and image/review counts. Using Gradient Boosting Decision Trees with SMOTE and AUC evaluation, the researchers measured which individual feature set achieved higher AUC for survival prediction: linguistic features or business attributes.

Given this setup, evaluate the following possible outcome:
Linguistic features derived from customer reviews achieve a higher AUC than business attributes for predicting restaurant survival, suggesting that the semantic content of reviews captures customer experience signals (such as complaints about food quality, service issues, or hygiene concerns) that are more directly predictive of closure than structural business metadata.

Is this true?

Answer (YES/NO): NO